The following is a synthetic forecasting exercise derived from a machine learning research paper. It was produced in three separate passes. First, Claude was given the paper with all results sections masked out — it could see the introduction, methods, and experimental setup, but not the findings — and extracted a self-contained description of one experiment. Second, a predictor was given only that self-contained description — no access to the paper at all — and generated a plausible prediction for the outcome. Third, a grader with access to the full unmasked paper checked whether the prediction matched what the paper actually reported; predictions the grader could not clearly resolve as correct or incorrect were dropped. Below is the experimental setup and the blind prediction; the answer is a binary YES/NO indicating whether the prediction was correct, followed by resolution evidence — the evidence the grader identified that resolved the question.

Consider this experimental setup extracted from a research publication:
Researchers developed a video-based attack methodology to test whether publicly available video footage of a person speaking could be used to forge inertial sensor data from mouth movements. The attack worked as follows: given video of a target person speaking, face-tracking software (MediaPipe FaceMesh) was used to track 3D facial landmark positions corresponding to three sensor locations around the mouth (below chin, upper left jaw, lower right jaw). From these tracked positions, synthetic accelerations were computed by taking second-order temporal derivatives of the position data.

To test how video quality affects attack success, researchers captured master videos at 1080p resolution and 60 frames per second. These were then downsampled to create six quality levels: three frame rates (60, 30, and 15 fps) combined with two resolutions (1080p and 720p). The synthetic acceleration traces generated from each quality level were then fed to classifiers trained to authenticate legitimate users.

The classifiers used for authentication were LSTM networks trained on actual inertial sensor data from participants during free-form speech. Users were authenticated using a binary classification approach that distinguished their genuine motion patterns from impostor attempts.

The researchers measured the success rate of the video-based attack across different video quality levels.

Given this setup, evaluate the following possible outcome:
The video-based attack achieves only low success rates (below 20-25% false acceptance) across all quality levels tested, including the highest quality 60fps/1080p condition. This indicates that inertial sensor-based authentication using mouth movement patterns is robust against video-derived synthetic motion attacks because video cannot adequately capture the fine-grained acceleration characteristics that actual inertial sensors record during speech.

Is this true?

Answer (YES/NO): YES